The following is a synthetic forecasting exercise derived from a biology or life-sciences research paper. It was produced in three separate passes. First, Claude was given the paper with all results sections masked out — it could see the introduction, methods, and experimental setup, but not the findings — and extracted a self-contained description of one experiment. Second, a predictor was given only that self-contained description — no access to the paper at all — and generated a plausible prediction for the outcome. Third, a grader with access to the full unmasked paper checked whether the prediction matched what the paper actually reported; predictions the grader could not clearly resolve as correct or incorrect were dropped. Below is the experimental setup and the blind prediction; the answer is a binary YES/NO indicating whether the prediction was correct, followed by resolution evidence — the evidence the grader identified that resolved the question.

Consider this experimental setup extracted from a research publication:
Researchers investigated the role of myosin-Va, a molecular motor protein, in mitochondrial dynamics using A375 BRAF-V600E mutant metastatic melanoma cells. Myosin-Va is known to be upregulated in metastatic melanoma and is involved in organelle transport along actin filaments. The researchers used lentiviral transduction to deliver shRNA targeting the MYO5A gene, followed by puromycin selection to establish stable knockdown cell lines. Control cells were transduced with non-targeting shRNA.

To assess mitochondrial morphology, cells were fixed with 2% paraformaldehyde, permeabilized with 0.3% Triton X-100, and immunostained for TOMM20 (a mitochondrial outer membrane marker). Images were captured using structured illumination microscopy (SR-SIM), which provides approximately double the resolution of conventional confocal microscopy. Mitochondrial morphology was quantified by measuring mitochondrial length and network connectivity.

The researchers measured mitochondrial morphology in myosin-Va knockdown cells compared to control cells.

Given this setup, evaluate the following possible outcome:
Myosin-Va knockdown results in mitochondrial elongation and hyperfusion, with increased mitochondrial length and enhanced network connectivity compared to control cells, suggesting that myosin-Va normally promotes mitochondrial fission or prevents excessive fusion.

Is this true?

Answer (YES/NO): YES